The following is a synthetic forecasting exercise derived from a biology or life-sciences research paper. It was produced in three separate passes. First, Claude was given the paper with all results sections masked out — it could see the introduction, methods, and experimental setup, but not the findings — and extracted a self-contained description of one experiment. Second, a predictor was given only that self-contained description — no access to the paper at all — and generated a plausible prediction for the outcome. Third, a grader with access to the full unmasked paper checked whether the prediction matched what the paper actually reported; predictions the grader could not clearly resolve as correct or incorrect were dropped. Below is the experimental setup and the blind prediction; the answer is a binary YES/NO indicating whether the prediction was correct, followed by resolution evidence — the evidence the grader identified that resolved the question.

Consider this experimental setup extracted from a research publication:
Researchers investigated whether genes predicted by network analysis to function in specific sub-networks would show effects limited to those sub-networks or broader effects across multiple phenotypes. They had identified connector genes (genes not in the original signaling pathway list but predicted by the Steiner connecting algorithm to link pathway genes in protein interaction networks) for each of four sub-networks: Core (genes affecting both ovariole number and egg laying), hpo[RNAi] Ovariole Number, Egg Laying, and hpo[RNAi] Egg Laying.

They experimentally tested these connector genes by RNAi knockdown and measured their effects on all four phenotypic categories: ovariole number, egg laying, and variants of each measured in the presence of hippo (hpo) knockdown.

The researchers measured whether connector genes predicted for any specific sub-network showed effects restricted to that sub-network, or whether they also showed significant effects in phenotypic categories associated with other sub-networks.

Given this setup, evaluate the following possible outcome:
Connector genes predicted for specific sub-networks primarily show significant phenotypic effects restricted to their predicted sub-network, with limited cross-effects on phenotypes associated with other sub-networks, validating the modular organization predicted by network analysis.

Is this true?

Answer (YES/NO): NO